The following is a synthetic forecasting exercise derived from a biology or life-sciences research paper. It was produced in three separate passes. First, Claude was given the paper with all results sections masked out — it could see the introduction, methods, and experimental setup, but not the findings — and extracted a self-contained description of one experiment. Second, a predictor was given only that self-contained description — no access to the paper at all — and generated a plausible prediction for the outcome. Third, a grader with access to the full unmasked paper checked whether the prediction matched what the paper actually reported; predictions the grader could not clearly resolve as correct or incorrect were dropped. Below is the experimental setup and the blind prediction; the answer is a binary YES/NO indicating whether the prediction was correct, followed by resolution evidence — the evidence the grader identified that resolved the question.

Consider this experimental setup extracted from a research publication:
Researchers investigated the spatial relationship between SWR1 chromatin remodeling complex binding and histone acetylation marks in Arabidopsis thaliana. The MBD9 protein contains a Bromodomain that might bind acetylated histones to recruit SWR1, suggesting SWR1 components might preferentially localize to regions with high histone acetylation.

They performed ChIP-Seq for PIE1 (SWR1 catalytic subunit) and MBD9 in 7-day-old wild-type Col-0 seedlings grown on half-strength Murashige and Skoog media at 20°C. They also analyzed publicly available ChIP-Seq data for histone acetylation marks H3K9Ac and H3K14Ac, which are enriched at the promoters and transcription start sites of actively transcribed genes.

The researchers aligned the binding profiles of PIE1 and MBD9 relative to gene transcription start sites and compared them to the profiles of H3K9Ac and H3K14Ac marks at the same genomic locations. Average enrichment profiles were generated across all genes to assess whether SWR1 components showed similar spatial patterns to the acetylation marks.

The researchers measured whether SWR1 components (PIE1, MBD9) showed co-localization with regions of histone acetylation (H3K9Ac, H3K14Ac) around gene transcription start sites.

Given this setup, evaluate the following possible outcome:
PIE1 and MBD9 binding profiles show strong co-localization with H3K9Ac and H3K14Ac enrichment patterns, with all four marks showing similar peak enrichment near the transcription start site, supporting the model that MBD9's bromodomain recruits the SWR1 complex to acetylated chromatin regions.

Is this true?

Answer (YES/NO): NO